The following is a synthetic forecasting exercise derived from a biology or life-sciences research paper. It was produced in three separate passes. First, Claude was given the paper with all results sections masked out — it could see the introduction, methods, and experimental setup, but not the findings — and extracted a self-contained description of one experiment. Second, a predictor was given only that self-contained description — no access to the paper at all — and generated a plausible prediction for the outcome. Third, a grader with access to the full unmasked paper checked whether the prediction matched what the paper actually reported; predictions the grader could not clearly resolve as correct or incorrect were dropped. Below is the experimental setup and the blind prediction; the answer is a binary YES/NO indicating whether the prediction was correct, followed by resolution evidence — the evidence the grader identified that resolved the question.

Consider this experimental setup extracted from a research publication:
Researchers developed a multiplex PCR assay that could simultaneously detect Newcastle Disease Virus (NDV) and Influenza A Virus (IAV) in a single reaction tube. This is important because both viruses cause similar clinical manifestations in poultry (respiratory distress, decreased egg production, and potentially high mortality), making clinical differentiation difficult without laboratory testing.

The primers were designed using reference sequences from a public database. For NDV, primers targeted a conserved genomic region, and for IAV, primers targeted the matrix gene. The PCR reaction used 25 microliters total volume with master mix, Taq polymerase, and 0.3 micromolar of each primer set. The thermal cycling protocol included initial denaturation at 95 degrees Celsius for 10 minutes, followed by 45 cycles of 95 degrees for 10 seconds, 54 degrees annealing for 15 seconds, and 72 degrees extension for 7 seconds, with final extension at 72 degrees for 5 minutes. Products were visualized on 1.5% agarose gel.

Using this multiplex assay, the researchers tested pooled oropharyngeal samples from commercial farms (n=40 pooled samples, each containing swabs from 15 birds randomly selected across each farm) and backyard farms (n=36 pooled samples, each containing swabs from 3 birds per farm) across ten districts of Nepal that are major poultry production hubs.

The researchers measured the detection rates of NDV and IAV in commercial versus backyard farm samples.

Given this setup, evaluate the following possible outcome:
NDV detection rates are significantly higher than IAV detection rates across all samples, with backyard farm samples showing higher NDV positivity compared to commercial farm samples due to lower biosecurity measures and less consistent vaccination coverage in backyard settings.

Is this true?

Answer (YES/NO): NO